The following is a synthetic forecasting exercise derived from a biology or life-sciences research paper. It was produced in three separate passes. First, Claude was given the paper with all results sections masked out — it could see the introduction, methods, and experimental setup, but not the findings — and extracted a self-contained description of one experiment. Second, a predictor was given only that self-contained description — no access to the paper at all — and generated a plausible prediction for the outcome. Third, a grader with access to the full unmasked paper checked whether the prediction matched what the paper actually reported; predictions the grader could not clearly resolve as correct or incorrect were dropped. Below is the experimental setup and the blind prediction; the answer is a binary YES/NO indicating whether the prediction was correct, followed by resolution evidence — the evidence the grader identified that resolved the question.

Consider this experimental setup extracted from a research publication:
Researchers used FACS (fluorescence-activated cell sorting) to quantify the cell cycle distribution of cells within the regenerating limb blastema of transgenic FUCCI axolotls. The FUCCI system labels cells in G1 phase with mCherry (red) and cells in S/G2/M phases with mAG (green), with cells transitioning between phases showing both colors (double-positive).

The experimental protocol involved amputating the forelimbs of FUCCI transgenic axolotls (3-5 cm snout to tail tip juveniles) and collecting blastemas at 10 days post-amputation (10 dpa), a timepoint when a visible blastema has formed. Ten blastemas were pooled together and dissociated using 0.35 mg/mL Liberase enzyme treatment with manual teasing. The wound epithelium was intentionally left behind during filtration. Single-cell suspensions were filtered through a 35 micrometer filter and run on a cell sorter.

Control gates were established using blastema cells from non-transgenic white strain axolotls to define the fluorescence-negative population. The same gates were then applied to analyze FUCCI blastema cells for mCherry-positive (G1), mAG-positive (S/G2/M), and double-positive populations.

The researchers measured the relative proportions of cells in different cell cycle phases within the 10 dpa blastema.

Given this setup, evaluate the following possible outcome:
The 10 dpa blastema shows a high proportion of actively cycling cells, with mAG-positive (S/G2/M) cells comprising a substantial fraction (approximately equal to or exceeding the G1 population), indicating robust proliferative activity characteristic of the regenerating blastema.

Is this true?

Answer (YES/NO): NO